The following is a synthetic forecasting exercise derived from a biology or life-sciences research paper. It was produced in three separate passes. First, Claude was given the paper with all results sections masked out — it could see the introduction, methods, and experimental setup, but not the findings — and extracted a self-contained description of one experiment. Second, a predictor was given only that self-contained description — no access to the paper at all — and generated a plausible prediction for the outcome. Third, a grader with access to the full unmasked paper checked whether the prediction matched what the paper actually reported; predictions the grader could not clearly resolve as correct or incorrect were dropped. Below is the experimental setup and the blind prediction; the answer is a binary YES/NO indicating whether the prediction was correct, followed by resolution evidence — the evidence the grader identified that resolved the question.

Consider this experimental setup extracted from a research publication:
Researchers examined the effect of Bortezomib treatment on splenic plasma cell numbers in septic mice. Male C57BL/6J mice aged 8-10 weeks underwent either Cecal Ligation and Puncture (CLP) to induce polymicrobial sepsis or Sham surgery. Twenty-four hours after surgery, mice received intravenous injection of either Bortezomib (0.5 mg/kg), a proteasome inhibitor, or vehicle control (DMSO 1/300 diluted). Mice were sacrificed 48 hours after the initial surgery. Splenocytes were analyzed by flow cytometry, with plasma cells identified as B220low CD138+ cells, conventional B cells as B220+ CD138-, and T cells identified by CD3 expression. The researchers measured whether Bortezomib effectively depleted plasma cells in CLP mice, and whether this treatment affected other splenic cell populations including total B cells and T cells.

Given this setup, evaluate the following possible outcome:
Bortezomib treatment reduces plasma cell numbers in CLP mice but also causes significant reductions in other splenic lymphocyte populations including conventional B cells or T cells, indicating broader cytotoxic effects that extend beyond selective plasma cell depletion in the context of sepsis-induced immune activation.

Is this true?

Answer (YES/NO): NO